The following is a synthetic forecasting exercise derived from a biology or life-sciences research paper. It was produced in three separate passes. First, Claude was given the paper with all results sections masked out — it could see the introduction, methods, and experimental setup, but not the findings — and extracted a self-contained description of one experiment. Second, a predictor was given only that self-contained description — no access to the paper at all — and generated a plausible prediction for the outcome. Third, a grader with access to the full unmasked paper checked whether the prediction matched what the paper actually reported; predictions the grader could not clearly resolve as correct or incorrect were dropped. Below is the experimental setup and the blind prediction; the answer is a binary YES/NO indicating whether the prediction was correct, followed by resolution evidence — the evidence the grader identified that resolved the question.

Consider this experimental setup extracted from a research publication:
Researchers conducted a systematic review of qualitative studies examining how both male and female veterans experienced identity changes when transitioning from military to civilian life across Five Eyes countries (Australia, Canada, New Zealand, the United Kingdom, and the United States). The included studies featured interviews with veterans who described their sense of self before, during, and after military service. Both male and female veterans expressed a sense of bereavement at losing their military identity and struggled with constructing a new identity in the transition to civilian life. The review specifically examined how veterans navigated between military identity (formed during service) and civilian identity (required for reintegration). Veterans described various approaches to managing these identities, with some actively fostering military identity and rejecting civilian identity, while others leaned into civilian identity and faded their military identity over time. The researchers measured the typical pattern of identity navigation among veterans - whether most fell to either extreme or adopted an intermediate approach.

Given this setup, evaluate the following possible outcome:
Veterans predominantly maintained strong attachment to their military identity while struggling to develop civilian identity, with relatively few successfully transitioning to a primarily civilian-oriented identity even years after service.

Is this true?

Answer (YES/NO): NO